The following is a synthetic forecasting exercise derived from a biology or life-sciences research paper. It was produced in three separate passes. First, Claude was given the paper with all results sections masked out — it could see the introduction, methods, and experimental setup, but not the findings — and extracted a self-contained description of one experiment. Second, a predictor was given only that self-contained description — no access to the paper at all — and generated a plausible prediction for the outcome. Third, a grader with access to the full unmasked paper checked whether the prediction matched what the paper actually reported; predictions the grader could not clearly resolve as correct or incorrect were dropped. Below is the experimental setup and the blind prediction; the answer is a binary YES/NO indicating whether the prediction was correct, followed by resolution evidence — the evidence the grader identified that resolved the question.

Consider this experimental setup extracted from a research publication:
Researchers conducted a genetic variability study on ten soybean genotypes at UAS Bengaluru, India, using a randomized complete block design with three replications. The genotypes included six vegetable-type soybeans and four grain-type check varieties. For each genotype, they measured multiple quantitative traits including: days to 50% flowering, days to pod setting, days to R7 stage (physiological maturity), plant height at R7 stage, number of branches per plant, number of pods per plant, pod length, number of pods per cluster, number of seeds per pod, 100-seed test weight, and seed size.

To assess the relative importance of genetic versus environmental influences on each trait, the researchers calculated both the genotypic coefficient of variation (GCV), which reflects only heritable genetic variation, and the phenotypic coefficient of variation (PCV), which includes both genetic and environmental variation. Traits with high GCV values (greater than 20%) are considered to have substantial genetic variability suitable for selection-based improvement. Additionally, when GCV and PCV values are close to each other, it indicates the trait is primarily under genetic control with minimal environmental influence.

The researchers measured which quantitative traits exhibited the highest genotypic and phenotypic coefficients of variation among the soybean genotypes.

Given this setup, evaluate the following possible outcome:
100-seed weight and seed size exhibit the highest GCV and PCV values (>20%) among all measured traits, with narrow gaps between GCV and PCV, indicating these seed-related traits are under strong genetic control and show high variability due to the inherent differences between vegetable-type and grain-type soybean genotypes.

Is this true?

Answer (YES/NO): NO